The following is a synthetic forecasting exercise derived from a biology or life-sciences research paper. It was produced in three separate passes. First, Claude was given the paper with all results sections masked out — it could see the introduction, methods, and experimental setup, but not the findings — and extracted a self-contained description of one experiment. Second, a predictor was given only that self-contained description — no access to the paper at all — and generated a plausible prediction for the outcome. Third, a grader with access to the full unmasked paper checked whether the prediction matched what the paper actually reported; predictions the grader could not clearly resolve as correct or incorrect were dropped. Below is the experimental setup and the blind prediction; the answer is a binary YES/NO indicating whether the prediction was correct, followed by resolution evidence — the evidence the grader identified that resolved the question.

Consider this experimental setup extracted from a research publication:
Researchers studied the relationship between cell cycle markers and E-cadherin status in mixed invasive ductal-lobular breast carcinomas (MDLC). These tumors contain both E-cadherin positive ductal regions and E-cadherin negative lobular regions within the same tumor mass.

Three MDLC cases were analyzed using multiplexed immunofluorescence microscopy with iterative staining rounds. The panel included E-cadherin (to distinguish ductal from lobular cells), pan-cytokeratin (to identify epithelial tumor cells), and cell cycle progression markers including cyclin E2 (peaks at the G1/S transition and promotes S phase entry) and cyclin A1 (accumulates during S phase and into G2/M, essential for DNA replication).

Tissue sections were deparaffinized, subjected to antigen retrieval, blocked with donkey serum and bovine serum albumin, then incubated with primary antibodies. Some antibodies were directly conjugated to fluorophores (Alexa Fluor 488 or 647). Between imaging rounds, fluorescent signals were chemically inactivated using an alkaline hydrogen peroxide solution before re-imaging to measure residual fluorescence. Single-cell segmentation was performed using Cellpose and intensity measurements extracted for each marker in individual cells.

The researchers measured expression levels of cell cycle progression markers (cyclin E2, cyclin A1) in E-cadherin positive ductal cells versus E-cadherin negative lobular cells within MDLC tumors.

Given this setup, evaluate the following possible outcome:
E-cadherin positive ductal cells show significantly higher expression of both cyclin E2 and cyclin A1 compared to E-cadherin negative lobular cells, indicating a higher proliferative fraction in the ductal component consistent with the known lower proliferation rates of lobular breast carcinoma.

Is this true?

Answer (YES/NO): YES